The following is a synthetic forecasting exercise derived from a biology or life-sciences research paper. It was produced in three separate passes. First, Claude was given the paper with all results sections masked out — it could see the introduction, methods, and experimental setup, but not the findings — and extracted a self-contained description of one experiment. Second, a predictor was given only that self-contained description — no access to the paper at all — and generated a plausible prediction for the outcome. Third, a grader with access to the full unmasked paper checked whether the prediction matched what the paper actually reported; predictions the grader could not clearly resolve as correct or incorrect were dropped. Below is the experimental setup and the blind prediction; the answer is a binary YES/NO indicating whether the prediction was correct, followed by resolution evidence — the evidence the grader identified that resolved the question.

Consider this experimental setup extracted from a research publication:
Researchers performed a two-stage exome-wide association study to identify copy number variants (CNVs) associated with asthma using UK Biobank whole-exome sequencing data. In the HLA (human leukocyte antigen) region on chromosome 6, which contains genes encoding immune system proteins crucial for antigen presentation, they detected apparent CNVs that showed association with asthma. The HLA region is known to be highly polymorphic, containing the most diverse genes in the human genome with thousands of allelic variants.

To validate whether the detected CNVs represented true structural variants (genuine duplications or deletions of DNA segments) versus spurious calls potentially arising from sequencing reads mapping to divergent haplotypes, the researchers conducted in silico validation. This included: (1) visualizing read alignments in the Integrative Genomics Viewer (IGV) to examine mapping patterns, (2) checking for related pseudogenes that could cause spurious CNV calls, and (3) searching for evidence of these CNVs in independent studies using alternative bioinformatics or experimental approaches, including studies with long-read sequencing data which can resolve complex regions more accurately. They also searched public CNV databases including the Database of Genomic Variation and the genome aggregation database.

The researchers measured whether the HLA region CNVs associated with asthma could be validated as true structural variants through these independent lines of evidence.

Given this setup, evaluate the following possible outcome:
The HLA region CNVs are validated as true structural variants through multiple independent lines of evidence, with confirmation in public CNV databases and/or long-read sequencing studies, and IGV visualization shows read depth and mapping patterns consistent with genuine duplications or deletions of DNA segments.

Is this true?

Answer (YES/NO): NO